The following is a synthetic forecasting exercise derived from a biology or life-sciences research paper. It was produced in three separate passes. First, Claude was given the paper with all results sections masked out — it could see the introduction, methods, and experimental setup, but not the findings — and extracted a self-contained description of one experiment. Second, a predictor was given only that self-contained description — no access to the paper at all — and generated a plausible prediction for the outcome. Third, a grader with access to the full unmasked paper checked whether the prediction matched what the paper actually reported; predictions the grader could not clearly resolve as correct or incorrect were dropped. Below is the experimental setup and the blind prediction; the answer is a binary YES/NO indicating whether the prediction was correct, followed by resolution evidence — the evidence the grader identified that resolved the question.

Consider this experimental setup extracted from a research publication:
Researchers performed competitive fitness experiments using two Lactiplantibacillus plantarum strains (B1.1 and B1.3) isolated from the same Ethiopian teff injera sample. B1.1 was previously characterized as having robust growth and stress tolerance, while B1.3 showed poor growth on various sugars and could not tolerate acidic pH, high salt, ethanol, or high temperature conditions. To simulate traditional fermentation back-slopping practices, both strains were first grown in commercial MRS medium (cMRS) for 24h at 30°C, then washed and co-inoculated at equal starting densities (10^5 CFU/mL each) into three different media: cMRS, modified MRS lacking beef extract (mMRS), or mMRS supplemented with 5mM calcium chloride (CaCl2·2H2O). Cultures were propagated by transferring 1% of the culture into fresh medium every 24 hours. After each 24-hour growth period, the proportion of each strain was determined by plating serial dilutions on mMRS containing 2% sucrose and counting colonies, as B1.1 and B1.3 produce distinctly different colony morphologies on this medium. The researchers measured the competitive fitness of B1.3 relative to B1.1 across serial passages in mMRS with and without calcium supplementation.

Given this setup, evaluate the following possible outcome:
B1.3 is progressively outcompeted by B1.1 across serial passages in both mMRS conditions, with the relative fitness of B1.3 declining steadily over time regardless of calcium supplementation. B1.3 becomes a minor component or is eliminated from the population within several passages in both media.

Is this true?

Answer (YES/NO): NO